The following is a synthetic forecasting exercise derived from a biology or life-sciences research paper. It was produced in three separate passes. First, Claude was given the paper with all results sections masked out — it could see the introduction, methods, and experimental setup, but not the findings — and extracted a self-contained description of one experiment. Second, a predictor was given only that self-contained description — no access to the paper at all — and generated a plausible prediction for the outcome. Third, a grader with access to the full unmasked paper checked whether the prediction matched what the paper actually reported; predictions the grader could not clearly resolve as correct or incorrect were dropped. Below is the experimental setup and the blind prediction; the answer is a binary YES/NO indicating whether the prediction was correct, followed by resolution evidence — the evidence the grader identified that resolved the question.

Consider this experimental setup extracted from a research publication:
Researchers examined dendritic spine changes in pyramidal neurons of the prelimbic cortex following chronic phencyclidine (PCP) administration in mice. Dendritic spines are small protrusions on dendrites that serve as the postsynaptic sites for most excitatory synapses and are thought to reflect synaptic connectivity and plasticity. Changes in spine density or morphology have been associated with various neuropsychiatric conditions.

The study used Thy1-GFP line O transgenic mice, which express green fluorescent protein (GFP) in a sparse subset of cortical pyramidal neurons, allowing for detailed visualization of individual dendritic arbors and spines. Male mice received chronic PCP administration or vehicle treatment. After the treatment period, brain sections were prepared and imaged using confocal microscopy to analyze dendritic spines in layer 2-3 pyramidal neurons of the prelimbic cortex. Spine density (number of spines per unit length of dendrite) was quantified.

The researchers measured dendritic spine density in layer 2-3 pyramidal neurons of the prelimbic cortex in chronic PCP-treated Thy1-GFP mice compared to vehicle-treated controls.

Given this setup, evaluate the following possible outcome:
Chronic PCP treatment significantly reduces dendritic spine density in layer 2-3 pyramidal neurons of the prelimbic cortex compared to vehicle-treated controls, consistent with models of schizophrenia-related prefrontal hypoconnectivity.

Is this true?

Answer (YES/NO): YES